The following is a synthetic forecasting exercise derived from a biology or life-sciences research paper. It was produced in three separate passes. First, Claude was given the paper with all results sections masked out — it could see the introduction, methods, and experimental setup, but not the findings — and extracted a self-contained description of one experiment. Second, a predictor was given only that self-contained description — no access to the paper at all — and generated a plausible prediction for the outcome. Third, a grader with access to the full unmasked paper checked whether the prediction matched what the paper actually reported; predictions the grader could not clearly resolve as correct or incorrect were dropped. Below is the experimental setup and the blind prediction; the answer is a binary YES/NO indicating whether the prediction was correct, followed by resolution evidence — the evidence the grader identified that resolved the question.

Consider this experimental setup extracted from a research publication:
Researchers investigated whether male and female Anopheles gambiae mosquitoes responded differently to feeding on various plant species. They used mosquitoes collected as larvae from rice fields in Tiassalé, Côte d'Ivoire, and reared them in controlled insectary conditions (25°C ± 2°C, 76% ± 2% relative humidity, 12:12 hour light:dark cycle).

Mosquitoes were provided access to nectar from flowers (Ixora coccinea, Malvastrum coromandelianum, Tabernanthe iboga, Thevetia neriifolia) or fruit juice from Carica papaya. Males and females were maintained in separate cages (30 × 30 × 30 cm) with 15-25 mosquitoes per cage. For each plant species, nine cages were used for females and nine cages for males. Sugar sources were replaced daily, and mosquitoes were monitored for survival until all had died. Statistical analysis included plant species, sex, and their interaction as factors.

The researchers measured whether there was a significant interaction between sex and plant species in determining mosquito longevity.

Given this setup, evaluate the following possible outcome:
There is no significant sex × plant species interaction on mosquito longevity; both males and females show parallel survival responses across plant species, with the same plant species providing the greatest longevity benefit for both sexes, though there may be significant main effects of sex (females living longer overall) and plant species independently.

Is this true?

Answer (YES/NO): NO